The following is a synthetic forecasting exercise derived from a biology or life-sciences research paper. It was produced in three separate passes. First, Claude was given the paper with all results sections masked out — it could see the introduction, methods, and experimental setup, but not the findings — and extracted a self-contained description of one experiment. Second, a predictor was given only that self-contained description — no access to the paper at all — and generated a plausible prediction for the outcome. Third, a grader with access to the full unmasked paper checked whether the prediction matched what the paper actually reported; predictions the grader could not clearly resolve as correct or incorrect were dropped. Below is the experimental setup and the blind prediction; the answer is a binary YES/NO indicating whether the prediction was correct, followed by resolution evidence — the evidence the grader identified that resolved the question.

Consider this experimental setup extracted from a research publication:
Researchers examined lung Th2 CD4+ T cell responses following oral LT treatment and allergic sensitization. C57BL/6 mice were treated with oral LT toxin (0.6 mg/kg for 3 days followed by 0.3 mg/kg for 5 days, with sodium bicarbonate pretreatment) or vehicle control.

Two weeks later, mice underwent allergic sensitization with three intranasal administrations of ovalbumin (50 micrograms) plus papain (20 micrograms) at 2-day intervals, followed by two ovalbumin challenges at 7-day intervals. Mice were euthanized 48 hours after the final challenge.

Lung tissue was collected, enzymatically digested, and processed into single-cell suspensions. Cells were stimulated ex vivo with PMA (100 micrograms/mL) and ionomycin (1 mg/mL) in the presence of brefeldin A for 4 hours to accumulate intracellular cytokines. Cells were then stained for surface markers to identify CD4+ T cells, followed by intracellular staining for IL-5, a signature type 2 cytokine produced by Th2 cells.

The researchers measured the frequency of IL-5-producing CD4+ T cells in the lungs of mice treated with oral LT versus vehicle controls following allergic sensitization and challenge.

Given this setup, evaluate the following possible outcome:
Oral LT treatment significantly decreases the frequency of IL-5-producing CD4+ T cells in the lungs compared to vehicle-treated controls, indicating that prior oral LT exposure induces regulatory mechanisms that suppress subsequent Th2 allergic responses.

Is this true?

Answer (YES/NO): YES